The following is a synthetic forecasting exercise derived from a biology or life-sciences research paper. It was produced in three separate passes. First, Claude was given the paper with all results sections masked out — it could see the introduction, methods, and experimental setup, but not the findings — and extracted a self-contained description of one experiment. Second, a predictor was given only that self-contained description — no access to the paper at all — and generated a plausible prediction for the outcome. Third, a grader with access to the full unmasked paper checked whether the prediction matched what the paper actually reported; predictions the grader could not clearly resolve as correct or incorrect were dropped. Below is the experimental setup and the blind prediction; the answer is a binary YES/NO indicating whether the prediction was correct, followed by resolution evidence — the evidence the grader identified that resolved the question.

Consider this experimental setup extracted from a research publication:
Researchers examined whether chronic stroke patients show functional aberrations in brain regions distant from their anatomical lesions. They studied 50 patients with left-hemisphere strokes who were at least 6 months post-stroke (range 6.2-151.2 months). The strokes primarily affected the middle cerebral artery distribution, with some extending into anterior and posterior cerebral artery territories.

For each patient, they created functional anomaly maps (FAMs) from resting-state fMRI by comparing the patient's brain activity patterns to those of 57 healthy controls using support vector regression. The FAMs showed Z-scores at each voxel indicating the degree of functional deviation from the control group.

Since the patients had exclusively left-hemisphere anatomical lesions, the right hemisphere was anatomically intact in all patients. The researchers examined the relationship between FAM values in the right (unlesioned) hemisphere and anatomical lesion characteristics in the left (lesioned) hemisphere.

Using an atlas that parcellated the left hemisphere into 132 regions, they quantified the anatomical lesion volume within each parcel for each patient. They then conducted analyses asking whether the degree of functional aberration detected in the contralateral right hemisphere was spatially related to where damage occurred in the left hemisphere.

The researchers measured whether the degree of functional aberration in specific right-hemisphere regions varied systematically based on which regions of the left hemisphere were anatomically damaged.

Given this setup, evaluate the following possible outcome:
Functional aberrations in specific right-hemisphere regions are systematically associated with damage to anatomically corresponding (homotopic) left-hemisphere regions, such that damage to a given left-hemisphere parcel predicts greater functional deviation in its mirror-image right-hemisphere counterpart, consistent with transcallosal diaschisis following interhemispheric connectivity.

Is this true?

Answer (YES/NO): YES